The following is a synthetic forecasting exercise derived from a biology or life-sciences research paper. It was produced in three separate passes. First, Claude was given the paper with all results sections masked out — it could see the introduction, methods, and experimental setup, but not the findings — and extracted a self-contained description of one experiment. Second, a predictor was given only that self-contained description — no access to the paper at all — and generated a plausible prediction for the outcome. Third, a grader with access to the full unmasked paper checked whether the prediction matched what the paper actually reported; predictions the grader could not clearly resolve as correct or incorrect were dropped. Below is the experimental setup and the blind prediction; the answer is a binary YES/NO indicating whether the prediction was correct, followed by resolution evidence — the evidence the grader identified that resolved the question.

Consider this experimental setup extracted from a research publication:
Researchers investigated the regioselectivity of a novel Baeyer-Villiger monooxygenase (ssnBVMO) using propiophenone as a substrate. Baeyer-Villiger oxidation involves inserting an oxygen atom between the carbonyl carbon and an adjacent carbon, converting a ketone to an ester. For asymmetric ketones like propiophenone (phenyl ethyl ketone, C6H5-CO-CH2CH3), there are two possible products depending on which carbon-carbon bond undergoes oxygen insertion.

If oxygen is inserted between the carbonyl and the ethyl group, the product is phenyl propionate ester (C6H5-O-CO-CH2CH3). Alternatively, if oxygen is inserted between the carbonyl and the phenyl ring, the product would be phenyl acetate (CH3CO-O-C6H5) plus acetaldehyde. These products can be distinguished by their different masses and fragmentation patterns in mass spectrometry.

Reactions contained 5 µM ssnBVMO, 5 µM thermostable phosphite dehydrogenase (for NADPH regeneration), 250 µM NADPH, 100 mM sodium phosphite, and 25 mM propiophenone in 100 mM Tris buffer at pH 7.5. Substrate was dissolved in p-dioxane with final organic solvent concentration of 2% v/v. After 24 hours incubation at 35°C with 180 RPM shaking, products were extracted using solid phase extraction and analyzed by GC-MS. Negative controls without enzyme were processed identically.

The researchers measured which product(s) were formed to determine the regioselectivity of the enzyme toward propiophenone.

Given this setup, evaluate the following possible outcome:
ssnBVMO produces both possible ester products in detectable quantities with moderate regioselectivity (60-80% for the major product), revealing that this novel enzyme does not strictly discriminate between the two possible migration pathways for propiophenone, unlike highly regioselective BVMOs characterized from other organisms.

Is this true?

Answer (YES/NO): NO